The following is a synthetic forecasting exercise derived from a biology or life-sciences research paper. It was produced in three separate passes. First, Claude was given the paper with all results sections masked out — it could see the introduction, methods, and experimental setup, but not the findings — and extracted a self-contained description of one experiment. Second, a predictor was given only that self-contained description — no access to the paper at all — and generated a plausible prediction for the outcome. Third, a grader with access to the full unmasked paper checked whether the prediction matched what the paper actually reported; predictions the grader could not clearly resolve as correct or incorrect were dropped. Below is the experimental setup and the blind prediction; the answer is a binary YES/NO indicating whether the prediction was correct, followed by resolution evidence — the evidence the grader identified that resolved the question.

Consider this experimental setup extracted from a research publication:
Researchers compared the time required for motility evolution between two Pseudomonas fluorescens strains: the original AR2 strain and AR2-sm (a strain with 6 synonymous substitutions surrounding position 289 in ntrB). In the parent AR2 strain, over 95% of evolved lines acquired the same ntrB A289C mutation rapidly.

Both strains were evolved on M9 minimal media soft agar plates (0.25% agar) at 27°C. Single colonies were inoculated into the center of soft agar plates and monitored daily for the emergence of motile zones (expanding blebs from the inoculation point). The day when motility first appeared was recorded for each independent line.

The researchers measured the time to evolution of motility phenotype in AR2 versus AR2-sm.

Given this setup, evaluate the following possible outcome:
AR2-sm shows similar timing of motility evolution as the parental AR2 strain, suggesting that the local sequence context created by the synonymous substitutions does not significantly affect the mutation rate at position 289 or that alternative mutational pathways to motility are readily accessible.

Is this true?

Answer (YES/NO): NO